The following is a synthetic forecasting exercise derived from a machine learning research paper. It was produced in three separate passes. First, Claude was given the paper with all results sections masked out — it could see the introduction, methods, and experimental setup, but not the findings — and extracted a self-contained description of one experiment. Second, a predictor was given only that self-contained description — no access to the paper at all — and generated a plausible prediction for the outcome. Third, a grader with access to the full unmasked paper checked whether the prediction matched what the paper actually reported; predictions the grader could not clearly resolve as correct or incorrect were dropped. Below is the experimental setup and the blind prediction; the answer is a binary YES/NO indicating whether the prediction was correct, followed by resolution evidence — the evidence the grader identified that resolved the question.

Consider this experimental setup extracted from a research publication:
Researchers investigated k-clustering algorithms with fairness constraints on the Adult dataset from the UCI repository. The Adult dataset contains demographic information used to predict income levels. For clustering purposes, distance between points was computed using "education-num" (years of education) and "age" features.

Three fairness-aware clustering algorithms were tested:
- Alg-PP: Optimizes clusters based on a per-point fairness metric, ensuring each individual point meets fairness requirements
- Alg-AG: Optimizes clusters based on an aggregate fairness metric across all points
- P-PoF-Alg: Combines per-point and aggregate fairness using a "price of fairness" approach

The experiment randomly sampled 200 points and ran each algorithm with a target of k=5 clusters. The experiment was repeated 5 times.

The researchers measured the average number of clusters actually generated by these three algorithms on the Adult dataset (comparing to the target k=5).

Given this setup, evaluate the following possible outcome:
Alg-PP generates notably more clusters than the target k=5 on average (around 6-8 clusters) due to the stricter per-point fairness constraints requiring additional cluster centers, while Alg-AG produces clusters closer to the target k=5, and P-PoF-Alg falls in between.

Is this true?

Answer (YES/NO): NO